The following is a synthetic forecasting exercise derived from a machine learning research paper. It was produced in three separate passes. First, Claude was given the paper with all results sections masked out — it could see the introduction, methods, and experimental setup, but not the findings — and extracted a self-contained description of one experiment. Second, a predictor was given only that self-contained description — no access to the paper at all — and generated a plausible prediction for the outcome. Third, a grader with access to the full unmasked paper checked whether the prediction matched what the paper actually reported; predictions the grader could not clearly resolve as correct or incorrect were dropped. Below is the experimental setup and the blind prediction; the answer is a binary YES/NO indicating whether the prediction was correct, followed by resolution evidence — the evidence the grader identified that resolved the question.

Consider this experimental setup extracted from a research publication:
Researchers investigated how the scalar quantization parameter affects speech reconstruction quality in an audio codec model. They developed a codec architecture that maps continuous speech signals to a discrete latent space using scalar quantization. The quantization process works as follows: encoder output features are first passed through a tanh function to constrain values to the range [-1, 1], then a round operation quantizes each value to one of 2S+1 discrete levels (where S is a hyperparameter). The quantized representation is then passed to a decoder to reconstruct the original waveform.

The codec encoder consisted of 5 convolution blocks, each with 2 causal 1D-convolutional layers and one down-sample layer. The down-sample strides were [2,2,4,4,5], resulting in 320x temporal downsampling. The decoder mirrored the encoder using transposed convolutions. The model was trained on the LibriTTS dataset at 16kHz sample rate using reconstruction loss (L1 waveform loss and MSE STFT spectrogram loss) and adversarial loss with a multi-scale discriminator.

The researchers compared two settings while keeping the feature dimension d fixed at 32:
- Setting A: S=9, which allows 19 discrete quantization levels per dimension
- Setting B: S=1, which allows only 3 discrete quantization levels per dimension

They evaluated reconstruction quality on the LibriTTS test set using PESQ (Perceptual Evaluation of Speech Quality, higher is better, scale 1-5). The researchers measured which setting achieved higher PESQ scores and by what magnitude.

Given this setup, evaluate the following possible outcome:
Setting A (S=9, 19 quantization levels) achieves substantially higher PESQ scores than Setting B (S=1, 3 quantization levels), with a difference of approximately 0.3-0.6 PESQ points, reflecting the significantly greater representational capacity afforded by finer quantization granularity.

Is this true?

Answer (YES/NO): NO